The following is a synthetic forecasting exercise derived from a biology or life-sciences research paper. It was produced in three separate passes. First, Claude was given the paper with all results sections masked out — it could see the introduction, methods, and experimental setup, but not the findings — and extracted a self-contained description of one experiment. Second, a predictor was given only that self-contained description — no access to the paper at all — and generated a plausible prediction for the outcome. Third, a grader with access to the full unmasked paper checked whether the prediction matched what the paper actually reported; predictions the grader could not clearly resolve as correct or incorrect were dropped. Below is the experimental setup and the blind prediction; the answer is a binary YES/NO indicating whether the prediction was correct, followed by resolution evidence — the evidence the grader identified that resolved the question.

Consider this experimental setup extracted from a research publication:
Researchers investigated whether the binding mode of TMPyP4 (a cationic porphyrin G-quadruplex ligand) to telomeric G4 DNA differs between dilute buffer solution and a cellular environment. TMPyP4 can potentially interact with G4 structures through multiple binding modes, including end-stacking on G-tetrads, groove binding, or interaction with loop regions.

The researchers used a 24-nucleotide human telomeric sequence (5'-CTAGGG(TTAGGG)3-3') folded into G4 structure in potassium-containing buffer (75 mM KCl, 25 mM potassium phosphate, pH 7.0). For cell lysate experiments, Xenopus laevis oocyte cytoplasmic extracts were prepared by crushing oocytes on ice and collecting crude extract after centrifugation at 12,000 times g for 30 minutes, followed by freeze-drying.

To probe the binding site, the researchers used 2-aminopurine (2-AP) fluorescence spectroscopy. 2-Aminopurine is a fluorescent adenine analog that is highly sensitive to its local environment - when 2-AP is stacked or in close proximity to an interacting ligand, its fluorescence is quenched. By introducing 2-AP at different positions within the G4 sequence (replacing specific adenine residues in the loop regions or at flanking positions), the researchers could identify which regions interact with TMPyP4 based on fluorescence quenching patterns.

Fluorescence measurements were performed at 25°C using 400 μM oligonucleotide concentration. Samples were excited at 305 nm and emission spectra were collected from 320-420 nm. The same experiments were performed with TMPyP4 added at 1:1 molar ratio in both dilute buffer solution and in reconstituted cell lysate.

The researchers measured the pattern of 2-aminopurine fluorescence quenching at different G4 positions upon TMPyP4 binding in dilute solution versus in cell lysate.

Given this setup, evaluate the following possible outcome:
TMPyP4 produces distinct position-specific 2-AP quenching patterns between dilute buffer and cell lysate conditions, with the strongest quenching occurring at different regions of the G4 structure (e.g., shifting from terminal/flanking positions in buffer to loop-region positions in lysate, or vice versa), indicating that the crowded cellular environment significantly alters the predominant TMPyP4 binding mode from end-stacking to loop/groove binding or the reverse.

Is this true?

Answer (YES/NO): NO